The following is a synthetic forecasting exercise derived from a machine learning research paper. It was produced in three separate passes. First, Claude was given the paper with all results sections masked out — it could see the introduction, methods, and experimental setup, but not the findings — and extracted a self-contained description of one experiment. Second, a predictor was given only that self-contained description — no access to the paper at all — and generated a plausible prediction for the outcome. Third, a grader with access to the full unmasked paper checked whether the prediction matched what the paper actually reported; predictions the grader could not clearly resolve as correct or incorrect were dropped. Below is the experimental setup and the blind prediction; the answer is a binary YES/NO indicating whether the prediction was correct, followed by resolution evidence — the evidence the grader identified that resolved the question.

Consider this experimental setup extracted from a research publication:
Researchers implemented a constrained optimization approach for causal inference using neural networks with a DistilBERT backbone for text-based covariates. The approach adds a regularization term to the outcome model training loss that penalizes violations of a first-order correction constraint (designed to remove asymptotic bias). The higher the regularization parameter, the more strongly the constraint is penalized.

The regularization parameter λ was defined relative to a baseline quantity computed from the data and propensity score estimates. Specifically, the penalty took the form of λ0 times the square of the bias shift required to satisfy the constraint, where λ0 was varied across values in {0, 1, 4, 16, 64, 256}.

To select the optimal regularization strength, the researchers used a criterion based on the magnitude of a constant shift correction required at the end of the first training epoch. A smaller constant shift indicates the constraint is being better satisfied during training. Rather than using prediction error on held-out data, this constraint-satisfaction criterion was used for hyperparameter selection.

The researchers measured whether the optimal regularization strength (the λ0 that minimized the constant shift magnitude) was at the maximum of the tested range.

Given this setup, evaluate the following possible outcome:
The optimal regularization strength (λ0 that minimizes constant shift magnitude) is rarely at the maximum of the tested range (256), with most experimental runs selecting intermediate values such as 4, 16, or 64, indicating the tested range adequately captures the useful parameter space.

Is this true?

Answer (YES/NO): YES